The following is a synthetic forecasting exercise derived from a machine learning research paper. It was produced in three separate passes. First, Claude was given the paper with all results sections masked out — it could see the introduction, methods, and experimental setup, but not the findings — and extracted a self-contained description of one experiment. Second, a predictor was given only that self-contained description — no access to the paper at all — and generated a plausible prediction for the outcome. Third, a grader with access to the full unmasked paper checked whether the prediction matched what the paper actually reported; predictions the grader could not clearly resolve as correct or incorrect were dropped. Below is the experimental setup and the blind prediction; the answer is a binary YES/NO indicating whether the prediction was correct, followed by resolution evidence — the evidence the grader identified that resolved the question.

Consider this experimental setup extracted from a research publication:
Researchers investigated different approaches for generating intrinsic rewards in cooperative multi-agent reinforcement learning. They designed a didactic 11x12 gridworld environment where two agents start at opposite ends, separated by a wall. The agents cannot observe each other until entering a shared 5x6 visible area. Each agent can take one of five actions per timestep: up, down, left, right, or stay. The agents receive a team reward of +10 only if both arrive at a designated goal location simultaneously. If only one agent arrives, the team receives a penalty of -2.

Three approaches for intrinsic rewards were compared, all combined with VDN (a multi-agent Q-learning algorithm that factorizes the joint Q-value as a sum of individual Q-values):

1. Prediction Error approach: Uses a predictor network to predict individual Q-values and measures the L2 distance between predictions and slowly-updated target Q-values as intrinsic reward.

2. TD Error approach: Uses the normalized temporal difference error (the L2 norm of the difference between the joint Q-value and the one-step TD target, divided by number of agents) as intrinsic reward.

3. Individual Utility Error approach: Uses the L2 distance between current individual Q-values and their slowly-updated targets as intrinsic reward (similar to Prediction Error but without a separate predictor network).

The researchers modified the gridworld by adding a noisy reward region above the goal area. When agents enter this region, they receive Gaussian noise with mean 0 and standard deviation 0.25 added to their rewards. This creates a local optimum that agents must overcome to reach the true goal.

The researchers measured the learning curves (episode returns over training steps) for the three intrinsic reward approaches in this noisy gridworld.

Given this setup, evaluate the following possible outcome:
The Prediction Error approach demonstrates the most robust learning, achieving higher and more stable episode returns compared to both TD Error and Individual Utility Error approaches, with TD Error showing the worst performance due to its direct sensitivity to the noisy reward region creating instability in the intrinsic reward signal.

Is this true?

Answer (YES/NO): YES